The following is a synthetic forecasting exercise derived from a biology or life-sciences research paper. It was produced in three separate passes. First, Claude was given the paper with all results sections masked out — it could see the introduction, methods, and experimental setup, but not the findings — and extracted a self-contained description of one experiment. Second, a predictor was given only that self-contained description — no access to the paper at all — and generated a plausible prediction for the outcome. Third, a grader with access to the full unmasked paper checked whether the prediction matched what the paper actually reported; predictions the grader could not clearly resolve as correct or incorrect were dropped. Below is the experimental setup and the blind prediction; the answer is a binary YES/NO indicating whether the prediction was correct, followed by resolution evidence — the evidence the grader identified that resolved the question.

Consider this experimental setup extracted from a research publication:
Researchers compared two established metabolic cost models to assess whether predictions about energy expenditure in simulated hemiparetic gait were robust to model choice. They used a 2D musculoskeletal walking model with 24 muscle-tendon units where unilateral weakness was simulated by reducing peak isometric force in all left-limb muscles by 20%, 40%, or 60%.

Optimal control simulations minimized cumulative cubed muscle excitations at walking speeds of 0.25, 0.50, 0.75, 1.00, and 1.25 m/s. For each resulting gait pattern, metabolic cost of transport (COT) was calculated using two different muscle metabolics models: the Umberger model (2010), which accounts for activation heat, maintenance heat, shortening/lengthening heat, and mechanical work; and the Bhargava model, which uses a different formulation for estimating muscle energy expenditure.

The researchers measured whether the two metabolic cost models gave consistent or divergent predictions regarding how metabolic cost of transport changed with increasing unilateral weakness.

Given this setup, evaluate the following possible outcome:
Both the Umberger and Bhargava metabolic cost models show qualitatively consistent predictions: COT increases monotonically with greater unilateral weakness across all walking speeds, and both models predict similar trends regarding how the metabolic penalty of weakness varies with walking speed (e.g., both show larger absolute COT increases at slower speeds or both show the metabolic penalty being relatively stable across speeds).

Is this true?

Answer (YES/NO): NO